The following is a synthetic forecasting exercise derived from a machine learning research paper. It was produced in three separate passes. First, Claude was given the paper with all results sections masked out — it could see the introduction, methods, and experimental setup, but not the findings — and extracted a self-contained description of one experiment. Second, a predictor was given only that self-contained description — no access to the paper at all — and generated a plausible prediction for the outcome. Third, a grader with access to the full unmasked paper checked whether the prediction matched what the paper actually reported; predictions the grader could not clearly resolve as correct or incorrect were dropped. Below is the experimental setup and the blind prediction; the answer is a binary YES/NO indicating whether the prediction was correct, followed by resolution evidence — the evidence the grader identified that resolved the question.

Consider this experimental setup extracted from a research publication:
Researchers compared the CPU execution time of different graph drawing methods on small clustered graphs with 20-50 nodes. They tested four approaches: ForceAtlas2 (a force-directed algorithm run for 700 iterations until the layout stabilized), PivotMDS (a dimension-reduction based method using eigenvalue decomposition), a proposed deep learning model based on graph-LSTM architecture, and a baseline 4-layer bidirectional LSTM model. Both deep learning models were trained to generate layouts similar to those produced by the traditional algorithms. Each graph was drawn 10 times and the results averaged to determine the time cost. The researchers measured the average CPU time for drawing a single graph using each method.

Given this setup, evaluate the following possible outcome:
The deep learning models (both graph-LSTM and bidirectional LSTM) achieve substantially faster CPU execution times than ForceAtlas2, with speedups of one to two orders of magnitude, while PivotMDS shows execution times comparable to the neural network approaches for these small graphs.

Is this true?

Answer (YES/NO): NO